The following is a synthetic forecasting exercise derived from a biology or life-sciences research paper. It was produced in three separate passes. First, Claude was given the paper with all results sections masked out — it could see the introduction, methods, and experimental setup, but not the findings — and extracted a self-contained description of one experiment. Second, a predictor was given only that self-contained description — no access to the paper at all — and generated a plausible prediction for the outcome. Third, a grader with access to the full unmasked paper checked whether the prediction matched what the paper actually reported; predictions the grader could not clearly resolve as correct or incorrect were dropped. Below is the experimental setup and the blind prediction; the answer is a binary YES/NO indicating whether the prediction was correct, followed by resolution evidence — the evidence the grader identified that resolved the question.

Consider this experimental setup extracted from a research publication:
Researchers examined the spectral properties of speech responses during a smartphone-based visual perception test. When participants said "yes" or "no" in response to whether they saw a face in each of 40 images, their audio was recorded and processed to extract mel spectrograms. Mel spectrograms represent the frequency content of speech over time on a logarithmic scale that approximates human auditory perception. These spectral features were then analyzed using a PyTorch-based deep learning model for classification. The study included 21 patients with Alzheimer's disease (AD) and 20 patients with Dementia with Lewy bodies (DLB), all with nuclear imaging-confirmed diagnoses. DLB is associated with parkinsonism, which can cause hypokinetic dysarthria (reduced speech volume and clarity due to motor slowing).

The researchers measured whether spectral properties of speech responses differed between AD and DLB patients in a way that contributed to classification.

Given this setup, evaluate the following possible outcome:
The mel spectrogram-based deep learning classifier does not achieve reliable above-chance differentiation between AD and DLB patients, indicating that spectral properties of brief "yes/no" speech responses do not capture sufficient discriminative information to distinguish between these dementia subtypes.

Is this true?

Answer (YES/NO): YES